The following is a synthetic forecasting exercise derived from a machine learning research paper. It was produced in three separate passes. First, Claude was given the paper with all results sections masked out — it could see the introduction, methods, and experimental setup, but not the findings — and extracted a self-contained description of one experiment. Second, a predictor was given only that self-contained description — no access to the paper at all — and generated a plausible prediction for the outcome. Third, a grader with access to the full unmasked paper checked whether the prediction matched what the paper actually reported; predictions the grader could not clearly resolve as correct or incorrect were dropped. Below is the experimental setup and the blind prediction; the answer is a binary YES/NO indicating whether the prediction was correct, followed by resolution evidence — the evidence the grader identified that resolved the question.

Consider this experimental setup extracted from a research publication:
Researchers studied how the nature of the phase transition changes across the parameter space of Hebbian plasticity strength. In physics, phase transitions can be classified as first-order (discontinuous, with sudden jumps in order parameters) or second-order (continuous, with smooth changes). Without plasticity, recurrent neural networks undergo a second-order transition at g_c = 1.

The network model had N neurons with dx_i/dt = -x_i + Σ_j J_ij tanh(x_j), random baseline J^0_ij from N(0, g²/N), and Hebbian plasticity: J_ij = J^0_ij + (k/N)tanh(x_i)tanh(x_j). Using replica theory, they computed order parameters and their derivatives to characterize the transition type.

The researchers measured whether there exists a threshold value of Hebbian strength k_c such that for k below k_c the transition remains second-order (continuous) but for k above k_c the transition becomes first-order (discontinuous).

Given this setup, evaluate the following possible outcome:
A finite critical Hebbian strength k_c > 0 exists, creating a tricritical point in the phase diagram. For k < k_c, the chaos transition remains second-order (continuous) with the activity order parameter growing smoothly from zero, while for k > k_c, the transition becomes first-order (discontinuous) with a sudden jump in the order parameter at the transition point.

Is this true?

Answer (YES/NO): YES